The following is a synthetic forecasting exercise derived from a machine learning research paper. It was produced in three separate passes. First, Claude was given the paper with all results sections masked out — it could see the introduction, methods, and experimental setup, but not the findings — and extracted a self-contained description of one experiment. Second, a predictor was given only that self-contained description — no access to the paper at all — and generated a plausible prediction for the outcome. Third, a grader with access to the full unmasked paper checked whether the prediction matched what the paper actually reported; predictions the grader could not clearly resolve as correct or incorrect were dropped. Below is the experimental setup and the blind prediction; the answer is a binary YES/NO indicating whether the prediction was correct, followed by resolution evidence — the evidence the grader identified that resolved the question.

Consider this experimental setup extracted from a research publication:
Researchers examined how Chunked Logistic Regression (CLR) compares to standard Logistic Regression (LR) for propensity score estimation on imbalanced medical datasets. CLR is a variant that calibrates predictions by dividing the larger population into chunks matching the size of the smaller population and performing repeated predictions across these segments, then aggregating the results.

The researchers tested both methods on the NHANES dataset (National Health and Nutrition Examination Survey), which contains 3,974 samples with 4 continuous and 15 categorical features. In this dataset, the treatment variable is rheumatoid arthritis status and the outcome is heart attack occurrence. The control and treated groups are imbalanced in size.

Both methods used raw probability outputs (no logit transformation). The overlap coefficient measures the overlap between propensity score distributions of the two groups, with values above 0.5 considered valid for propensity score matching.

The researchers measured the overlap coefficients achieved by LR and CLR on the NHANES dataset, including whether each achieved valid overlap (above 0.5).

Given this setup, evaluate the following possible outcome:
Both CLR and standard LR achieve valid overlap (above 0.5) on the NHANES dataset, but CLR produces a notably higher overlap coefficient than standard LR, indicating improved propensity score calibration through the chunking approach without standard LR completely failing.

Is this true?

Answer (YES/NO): NO